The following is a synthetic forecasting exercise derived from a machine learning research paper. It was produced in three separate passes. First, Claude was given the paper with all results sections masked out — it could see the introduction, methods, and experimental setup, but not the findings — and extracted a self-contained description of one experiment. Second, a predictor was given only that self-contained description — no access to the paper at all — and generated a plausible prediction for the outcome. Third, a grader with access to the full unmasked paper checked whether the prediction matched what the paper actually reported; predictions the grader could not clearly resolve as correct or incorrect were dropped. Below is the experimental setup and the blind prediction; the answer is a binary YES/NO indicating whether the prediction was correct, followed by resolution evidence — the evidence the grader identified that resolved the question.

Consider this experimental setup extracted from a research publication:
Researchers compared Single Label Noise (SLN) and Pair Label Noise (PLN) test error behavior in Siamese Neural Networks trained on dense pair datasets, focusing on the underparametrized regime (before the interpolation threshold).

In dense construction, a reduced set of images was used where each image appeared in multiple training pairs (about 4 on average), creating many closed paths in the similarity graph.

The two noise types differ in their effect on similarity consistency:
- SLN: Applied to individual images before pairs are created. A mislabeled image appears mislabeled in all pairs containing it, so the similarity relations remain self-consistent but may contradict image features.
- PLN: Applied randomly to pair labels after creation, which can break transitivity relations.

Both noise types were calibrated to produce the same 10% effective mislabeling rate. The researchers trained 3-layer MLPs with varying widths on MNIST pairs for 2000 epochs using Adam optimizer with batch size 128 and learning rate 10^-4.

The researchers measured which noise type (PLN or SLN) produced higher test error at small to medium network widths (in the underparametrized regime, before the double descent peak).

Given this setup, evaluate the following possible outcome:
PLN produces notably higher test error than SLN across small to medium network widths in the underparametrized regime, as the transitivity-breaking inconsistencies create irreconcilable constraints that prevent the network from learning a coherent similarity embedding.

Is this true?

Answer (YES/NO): NO